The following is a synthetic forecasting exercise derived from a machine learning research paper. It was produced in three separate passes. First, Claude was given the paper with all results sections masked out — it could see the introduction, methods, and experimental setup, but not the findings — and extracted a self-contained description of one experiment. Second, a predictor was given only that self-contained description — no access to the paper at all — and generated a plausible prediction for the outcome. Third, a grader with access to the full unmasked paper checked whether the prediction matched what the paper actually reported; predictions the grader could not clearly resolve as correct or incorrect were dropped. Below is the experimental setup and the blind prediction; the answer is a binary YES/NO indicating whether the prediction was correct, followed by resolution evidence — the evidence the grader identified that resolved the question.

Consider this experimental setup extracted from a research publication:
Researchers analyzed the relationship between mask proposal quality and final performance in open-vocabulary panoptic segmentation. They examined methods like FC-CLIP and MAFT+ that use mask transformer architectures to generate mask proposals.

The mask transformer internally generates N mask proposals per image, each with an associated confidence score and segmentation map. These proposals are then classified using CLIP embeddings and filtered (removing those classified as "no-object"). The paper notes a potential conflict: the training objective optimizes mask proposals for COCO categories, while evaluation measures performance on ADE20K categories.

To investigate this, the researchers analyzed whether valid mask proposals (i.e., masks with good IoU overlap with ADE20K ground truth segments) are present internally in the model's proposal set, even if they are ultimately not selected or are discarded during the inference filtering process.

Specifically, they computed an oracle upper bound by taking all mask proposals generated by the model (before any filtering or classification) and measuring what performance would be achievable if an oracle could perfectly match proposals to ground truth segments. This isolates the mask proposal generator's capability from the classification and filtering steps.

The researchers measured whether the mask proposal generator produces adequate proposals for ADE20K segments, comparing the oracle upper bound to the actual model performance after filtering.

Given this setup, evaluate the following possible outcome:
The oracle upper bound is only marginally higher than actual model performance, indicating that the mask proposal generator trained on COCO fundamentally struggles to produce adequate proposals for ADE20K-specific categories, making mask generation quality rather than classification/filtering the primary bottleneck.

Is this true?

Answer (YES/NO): NO